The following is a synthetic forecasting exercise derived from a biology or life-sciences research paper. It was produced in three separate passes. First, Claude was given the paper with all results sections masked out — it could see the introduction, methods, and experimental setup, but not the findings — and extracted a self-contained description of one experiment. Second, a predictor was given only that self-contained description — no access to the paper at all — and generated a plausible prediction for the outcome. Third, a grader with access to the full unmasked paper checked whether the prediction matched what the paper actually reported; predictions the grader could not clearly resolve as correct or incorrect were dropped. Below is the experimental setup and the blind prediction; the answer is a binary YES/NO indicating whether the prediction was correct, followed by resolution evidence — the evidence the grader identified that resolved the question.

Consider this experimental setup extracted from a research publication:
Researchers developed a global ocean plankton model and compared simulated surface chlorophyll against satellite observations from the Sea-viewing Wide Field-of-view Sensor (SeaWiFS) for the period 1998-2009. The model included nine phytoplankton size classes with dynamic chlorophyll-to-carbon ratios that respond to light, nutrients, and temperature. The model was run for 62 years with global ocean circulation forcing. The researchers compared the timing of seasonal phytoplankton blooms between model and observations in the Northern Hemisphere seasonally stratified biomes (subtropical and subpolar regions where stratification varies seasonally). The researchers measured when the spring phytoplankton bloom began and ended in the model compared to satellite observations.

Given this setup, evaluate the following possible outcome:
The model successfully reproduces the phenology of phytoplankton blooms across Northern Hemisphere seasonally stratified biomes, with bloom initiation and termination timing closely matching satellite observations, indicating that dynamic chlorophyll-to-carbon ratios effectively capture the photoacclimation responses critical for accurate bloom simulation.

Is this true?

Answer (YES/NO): NO